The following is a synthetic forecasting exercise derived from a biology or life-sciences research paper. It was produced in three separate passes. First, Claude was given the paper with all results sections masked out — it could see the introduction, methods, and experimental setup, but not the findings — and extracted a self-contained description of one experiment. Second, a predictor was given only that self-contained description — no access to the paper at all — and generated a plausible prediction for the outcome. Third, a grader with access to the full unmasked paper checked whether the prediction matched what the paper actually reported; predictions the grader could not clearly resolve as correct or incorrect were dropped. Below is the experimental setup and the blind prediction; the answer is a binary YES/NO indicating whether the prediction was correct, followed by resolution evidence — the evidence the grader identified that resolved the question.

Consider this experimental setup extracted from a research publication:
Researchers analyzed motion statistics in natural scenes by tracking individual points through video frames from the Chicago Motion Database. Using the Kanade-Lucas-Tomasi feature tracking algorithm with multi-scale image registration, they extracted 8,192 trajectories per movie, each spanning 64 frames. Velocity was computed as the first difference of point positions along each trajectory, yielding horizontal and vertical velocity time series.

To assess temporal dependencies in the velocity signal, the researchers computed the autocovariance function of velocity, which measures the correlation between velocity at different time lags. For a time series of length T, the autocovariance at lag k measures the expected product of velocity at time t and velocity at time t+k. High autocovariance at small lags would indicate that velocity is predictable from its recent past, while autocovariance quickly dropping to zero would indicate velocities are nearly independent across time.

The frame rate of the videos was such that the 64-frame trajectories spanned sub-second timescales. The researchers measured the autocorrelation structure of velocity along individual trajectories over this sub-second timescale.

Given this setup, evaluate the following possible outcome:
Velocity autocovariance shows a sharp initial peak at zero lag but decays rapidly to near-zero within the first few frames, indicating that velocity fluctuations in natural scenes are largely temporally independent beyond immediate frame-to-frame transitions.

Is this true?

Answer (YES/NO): NO